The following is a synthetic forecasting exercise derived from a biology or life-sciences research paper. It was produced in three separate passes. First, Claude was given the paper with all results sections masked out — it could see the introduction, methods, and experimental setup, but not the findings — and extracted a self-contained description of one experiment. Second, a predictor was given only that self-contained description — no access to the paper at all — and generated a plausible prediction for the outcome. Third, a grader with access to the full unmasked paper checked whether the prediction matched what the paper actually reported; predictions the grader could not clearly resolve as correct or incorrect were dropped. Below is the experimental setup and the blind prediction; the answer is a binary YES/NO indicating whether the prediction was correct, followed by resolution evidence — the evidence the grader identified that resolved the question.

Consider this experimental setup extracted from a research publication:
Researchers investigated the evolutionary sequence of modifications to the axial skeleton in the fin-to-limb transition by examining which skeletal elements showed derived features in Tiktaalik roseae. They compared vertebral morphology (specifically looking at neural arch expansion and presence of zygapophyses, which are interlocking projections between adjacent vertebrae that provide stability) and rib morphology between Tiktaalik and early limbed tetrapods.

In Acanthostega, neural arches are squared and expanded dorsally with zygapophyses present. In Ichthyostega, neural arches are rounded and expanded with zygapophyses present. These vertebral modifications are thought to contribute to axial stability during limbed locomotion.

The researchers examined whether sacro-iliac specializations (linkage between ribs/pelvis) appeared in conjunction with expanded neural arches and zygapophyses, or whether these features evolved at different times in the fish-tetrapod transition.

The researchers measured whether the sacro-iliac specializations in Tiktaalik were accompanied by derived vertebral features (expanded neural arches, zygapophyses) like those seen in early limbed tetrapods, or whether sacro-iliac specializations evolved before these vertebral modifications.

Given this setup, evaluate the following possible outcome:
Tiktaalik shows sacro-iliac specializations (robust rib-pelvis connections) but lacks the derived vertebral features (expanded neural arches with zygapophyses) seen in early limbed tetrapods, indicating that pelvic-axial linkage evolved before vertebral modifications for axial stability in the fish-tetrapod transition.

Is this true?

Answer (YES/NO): YES